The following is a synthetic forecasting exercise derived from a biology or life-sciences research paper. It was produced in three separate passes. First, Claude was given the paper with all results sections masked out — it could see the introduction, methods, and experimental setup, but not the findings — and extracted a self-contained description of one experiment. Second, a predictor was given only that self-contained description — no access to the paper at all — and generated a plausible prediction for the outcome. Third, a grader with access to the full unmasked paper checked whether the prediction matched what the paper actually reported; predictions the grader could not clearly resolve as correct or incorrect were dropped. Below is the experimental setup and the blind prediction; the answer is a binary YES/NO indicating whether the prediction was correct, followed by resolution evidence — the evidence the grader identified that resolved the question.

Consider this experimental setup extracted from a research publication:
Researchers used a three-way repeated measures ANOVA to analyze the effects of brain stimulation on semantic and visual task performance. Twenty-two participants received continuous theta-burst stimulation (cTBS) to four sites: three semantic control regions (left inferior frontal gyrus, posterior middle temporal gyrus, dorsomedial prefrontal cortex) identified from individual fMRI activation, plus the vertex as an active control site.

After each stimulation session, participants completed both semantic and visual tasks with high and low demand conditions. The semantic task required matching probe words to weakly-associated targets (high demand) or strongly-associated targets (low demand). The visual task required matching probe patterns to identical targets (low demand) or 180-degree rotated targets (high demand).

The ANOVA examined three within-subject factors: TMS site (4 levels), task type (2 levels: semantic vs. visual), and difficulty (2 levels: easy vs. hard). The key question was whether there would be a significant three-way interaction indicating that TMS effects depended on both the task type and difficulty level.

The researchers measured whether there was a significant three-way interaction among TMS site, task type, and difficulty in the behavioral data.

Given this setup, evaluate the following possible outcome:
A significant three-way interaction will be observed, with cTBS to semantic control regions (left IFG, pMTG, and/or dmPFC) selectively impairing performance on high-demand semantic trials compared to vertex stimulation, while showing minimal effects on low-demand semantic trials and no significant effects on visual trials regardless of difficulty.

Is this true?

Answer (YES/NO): NO